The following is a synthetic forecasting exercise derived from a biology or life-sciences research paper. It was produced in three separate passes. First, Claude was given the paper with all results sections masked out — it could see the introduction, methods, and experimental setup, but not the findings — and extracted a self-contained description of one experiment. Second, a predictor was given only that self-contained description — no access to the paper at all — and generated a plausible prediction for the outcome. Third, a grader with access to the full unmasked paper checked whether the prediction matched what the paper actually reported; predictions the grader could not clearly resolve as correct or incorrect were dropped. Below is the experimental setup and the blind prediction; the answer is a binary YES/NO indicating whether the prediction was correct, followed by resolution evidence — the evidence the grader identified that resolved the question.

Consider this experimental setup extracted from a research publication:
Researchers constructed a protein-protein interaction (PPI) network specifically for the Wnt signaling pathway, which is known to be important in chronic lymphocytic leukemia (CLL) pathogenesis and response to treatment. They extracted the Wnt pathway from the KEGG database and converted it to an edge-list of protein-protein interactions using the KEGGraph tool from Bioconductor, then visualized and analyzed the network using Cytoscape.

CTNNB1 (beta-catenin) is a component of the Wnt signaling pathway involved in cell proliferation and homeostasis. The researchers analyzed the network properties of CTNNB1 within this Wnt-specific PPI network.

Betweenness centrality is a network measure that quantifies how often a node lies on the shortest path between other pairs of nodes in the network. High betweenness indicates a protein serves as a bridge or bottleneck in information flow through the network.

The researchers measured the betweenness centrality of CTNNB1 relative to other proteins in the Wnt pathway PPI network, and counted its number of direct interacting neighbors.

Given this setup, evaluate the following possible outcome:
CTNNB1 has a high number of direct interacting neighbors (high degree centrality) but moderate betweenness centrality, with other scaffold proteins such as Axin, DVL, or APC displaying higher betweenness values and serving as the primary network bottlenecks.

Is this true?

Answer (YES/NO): NO